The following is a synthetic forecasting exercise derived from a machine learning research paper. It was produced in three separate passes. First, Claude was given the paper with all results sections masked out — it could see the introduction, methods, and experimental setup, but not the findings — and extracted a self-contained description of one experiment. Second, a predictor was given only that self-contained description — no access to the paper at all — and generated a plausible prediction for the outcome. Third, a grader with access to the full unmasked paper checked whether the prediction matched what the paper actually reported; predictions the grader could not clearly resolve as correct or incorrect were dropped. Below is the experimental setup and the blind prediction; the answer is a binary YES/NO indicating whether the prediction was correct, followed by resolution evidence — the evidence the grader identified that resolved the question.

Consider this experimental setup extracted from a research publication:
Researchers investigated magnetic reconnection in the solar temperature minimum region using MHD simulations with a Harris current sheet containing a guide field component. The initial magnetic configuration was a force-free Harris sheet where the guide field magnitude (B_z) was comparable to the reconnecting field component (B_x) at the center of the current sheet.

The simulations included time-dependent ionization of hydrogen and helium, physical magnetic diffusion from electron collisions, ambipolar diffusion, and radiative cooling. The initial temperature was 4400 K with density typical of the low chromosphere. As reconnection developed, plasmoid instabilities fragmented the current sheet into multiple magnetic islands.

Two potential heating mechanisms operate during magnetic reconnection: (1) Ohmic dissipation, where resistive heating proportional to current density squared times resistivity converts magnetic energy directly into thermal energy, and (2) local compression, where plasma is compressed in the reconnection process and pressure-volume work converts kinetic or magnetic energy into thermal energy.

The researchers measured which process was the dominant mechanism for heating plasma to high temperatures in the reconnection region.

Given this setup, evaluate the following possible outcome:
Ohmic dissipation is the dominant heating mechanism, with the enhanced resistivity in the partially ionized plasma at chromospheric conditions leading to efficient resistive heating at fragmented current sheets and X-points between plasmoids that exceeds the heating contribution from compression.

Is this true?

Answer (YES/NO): NO